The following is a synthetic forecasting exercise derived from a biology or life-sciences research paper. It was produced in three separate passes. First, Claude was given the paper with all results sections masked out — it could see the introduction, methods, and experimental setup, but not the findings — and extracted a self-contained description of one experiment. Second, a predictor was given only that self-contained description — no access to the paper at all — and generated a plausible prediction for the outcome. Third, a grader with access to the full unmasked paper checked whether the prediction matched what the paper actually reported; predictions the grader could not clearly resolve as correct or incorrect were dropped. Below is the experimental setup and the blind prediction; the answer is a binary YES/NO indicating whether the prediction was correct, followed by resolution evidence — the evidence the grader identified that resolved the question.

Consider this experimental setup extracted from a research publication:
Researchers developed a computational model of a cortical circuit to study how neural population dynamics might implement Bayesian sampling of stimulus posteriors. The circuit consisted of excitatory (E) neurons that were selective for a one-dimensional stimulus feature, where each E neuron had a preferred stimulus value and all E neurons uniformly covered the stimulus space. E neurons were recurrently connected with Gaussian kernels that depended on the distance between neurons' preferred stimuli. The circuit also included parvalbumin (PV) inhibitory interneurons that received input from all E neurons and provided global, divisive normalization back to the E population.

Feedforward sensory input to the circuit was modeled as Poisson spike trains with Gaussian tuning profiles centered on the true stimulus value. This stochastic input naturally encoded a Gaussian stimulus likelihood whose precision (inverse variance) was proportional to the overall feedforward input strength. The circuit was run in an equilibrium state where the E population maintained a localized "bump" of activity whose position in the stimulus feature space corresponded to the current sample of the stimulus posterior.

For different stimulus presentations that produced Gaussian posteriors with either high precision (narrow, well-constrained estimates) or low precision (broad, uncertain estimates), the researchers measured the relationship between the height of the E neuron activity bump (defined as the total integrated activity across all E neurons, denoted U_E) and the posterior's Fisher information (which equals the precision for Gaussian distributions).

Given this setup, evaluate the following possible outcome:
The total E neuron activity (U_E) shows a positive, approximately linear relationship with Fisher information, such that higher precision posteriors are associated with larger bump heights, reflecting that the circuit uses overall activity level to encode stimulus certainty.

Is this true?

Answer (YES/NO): YES